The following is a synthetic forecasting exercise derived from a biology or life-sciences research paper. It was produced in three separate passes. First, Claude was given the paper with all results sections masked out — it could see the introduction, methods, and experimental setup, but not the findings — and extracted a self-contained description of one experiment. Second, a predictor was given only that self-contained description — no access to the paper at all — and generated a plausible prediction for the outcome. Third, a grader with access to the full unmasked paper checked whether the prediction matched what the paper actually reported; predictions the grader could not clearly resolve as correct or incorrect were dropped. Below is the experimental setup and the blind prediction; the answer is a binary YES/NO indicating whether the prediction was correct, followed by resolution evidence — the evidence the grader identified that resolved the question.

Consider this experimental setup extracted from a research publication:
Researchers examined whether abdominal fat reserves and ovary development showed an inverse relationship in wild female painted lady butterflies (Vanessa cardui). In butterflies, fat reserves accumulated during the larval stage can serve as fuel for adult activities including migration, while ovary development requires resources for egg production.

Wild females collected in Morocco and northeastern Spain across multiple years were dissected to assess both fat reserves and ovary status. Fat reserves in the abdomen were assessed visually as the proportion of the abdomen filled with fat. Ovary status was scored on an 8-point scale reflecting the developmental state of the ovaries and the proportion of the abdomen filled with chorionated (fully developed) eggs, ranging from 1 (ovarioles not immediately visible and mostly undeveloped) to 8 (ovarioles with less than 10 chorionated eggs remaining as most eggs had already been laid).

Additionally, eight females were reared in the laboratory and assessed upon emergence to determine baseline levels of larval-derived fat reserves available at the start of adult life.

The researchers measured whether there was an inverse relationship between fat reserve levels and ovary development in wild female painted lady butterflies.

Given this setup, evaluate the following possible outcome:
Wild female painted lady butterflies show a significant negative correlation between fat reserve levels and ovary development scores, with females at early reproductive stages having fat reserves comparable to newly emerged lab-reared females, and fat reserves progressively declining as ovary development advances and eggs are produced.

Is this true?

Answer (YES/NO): YES